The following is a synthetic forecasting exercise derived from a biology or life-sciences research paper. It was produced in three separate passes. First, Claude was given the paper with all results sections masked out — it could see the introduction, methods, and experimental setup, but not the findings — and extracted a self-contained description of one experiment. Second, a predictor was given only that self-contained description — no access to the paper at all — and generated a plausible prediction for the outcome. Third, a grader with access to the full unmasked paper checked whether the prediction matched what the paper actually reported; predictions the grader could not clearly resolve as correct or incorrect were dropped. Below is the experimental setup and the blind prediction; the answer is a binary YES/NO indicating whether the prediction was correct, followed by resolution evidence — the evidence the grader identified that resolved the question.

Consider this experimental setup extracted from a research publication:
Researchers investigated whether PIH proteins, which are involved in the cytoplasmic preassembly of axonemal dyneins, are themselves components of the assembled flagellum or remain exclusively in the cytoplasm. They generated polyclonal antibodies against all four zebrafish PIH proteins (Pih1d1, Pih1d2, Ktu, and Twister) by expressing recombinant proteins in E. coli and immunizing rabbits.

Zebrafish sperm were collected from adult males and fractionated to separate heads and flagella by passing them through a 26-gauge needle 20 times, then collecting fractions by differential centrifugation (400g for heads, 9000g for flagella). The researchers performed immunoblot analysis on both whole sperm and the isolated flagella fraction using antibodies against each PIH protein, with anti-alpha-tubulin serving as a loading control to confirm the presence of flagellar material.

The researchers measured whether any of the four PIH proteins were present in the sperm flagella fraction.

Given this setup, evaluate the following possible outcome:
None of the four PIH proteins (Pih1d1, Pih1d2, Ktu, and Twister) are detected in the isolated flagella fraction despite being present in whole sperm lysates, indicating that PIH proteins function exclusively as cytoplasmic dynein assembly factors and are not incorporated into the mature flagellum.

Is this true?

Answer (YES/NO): YES